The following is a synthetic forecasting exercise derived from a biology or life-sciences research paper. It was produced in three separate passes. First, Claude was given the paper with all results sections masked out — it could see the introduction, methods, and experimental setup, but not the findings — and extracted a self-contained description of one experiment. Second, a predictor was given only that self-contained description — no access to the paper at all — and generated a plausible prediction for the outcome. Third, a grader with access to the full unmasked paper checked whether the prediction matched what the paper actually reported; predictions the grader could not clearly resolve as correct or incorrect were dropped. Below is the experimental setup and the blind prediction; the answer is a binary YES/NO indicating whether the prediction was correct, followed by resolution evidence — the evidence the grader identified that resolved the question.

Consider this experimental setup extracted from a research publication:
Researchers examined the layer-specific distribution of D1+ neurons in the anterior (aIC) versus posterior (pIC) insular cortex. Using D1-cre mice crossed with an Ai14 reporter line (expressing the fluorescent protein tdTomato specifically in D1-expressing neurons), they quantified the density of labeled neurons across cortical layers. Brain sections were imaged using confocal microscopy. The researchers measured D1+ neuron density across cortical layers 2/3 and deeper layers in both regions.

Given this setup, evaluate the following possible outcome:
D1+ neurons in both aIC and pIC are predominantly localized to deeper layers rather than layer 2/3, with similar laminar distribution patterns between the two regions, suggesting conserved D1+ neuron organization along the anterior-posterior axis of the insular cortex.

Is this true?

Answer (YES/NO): NO